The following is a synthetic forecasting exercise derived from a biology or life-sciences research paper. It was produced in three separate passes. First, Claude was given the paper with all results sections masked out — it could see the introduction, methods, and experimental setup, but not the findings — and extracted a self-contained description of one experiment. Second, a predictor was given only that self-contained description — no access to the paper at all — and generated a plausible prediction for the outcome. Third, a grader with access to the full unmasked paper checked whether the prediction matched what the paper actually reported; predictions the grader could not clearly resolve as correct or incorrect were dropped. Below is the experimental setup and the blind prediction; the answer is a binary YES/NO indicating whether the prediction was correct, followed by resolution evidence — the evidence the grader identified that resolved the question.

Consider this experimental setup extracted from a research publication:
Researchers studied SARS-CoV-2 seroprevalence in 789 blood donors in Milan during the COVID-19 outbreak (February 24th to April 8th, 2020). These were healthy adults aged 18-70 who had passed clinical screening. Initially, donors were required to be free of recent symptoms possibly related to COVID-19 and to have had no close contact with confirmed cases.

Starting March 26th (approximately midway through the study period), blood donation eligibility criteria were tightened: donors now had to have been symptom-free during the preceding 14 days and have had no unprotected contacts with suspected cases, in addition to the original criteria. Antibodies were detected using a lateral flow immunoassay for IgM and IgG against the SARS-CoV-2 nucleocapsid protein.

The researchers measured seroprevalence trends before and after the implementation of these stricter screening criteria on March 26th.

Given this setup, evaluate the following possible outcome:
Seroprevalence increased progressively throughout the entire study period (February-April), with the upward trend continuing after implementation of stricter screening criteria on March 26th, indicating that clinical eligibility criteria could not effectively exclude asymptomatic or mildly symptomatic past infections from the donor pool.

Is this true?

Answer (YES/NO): YES